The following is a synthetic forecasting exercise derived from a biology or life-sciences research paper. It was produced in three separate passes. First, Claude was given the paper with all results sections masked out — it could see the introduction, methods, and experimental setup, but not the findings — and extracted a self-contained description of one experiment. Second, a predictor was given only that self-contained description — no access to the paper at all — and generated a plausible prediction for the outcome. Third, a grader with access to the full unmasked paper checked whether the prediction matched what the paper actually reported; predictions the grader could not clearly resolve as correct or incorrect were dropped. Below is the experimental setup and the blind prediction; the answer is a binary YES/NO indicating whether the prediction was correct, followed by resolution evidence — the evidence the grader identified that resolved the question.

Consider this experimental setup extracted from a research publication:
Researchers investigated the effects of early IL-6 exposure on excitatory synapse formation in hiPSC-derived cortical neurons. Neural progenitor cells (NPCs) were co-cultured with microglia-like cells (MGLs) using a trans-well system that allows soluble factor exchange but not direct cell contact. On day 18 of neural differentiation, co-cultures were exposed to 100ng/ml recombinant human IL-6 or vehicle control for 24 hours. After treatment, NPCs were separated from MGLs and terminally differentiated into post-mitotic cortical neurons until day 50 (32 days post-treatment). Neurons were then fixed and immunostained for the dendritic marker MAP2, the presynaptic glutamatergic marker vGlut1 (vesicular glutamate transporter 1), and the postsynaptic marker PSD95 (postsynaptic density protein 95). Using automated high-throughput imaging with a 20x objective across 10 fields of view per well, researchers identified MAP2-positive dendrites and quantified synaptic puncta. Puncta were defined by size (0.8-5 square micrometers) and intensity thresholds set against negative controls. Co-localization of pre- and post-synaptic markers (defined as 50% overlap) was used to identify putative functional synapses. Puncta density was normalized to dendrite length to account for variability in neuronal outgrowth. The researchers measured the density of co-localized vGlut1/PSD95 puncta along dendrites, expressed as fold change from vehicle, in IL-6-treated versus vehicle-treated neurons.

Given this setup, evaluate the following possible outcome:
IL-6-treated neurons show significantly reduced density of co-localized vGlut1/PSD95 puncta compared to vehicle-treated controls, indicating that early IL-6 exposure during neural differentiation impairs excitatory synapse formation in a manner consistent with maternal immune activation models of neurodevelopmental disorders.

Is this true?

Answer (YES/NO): NO